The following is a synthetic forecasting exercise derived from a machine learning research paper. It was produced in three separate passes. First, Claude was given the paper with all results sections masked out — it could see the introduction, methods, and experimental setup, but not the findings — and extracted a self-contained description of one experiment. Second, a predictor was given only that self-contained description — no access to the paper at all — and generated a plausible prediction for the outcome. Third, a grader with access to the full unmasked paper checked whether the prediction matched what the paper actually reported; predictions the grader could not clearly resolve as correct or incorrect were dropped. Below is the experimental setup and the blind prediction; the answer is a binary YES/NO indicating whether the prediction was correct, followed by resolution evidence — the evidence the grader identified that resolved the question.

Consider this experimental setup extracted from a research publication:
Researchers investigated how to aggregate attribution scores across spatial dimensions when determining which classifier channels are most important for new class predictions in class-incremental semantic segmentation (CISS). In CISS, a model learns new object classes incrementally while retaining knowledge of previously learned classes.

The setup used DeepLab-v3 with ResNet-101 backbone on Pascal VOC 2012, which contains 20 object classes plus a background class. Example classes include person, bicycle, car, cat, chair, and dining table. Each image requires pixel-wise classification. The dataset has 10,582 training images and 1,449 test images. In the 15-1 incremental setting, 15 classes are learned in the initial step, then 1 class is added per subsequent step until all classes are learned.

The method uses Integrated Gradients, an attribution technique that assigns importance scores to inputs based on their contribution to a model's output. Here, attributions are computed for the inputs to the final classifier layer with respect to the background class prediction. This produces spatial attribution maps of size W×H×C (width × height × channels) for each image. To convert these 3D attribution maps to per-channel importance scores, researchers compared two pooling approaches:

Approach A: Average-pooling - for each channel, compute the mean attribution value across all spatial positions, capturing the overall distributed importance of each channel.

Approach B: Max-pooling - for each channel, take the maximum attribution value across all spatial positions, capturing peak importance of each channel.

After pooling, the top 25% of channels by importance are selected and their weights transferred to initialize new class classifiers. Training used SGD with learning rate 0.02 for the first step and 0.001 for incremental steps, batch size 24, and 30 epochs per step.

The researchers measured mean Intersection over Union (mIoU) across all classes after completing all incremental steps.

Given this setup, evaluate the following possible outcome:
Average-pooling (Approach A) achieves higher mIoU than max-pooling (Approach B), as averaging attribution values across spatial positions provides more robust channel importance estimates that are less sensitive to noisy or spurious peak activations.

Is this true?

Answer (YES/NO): NO